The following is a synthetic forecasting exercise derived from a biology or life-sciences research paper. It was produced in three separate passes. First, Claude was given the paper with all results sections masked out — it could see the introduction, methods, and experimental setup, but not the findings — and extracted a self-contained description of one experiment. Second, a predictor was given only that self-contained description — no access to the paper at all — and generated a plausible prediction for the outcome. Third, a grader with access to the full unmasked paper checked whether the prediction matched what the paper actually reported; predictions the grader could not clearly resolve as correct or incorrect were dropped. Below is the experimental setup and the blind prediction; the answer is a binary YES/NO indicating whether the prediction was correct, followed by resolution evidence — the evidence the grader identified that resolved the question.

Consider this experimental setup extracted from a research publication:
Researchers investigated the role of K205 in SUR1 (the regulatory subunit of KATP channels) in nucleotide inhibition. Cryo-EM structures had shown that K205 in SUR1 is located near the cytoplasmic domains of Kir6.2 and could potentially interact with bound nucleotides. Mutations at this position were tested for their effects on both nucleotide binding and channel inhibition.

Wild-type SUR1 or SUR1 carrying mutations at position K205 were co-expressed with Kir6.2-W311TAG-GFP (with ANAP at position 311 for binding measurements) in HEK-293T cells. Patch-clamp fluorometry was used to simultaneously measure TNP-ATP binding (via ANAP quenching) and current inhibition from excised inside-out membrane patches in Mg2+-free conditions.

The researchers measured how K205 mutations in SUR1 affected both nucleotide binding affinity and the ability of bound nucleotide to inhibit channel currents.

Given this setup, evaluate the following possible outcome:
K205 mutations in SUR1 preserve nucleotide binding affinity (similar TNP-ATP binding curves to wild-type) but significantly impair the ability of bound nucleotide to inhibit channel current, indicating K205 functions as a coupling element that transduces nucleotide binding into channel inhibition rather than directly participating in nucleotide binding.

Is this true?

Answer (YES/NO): NO